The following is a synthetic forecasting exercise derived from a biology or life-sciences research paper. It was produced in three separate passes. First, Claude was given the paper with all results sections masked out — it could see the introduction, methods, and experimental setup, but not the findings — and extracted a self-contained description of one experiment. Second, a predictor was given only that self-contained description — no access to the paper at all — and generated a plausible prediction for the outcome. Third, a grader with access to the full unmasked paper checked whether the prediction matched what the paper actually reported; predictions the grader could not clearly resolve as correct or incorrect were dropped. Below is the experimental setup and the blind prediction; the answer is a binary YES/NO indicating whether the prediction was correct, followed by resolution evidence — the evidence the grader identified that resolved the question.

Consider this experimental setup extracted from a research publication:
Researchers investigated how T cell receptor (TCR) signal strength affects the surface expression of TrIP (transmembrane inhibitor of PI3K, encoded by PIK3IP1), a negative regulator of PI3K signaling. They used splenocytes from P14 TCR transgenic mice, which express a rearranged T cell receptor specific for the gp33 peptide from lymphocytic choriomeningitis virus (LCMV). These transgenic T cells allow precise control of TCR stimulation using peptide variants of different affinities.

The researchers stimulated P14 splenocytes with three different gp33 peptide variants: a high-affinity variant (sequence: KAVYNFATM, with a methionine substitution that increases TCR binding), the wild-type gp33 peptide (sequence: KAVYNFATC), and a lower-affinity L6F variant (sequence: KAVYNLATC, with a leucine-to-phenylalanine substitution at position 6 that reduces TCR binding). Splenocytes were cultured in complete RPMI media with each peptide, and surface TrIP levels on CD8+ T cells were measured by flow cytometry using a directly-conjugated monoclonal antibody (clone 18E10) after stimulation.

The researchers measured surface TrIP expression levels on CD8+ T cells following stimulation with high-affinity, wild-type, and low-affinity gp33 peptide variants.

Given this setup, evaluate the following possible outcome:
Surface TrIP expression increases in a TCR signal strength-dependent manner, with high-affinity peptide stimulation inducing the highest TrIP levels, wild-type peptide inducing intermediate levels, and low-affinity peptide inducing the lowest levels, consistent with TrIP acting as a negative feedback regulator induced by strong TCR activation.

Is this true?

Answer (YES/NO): NO